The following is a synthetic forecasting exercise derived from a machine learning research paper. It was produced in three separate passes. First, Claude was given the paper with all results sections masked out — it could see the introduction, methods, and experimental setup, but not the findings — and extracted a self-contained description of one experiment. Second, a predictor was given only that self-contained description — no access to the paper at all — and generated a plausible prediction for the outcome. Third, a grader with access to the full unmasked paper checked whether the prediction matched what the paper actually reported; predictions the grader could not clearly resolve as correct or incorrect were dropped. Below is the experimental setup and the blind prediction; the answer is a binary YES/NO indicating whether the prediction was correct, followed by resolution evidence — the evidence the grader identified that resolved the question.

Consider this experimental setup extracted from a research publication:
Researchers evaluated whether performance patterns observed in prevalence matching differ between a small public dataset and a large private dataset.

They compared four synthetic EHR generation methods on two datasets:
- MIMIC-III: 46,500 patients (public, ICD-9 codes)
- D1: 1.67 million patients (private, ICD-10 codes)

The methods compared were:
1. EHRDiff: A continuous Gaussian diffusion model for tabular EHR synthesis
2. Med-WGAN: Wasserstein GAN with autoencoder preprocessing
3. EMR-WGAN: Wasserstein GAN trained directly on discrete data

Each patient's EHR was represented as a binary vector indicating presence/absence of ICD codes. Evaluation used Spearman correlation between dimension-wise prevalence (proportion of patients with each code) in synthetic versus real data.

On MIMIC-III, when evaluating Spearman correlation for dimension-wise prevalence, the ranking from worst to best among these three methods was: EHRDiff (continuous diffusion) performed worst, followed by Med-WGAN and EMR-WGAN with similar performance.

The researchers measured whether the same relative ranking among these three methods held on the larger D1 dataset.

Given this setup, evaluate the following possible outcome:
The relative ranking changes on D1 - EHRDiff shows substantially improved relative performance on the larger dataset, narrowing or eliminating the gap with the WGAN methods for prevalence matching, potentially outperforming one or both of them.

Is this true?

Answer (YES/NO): NO